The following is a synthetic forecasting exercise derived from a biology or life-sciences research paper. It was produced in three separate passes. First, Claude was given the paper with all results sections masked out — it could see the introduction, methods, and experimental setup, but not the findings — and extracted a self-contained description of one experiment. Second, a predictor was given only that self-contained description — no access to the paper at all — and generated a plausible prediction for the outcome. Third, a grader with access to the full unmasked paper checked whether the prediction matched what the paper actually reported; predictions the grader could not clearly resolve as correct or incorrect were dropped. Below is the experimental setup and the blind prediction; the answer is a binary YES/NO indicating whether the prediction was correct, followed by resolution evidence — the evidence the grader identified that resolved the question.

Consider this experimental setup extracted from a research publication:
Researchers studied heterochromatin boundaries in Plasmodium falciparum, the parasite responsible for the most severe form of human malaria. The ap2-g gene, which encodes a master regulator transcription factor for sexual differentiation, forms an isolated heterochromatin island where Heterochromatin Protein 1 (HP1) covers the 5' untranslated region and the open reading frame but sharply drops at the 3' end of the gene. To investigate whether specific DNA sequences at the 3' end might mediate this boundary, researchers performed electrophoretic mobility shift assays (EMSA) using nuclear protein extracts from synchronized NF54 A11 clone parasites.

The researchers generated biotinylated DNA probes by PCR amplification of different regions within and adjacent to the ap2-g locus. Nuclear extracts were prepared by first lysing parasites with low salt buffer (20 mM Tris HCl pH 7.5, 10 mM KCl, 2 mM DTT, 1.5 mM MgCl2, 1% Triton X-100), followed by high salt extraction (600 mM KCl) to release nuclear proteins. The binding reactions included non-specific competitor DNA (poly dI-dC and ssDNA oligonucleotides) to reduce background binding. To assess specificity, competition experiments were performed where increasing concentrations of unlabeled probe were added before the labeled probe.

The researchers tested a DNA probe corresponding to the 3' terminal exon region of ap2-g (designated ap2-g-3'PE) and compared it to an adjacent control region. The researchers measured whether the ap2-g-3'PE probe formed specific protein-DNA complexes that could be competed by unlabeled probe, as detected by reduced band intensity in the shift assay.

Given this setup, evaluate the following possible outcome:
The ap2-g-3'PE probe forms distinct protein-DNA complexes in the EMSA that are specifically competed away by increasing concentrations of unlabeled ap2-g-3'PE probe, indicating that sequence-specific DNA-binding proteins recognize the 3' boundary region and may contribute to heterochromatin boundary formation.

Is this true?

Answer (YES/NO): YES